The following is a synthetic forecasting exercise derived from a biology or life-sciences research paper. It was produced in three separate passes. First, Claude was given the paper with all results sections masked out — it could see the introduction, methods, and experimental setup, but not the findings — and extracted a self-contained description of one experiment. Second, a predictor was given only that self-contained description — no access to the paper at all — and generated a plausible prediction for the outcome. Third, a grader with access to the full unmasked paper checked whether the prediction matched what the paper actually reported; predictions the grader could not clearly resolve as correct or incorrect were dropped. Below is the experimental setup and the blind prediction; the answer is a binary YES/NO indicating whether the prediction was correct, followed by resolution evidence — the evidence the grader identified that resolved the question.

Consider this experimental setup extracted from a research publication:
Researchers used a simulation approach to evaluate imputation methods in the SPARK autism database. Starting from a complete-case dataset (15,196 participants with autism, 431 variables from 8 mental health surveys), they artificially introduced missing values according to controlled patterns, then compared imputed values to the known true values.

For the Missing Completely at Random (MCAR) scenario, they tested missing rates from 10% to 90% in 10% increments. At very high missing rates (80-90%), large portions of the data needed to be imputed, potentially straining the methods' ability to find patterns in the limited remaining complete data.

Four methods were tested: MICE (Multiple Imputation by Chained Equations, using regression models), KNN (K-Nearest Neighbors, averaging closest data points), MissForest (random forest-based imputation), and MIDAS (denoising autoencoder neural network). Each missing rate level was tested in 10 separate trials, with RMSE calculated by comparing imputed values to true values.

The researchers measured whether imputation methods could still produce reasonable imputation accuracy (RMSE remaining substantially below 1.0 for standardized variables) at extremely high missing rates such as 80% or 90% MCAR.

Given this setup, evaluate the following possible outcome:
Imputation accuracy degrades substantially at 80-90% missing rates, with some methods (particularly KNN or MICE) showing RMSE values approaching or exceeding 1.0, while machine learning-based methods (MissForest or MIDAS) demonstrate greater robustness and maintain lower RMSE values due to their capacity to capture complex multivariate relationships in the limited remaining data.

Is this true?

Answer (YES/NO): NO